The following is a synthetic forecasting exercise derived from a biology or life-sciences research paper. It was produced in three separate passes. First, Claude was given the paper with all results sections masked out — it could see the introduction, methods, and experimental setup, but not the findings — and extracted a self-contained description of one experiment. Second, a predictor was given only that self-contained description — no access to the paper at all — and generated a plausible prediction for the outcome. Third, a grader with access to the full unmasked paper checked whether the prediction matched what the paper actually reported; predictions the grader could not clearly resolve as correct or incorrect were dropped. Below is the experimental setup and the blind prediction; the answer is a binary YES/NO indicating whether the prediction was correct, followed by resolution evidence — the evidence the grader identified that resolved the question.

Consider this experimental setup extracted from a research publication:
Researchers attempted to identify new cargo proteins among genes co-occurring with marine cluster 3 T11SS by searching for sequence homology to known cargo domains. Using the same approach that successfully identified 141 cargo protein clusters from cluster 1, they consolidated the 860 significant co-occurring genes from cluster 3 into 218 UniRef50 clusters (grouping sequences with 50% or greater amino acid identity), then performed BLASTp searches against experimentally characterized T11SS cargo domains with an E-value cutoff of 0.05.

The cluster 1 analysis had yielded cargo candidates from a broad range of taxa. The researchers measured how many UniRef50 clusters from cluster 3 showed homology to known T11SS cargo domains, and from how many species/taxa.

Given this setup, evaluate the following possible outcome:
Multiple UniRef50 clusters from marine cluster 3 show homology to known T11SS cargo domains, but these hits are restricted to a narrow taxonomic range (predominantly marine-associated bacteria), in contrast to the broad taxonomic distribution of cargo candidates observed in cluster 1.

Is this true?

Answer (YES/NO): NO